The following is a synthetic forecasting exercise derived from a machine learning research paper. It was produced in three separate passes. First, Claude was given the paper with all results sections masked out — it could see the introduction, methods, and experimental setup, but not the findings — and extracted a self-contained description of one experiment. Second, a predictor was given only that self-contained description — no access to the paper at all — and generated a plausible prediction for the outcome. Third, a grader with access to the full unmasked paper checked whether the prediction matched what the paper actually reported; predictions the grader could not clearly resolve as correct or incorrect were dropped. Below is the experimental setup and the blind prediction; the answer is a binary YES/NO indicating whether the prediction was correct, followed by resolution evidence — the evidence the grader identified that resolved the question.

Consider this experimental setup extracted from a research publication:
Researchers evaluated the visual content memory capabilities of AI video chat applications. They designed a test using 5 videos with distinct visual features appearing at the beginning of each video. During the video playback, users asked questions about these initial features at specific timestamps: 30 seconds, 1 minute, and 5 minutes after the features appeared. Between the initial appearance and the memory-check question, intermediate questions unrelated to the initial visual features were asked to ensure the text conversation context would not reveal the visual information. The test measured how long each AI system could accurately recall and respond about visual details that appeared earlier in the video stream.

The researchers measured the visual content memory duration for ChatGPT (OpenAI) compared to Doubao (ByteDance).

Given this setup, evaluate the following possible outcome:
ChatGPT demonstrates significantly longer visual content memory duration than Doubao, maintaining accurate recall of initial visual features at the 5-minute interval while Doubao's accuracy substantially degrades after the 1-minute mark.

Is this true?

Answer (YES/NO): NO